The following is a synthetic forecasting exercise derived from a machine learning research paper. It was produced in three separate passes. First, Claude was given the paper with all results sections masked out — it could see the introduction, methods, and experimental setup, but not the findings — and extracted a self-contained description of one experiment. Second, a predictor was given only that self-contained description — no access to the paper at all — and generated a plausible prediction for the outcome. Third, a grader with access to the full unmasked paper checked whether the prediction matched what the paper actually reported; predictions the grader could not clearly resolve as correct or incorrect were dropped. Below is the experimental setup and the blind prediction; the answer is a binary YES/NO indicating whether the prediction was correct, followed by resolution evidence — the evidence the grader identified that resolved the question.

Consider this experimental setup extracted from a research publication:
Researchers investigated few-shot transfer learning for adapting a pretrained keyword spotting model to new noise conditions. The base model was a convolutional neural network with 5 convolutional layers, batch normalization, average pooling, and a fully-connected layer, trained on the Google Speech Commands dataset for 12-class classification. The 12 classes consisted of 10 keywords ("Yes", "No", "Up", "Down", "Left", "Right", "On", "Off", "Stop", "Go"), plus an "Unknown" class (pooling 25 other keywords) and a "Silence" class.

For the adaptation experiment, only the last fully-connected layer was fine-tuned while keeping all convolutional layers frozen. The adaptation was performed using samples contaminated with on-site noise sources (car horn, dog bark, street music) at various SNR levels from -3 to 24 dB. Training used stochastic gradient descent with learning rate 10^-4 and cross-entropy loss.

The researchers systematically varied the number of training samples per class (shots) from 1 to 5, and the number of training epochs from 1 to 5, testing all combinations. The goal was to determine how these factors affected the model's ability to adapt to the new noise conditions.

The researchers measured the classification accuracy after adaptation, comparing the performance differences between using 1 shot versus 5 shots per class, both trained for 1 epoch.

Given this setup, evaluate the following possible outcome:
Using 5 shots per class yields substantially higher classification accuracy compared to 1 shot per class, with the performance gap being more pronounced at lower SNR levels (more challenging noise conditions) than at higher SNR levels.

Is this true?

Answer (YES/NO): NO